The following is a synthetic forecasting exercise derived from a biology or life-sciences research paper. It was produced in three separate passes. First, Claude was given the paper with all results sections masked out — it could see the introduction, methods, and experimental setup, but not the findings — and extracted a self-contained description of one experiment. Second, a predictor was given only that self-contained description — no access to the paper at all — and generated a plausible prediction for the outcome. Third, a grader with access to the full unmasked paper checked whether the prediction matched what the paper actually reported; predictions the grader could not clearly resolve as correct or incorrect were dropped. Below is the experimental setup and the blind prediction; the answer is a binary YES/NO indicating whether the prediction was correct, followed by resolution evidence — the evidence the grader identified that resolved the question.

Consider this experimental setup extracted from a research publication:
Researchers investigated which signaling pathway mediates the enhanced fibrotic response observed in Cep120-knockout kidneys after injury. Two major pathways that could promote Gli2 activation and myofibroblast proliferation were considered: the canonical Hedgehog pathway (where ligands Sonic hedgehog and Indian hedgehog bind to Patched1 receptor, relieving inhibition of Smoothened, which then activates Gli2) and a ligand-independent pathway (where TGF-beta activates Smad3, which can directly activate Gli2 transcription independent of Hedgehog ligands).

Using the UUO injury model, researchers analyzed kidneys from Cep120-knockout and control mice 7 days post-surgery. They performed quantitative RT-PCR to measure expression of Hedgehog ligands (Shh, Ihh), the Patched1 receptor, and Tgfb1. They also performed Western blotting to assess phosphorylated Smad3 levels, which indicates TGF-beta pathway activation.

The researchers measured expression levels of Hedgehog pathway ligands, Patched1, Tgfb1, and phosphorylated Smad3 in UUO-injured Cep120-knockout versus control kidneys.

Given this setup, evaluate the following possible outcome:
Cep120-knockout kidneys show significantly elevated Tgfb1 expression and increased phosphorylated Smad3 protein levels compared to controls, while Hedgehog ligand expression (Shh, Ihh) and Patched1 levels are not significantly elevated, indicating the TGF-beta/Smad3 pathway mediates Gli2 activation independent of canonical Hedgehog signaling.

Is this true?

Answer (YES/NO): YES